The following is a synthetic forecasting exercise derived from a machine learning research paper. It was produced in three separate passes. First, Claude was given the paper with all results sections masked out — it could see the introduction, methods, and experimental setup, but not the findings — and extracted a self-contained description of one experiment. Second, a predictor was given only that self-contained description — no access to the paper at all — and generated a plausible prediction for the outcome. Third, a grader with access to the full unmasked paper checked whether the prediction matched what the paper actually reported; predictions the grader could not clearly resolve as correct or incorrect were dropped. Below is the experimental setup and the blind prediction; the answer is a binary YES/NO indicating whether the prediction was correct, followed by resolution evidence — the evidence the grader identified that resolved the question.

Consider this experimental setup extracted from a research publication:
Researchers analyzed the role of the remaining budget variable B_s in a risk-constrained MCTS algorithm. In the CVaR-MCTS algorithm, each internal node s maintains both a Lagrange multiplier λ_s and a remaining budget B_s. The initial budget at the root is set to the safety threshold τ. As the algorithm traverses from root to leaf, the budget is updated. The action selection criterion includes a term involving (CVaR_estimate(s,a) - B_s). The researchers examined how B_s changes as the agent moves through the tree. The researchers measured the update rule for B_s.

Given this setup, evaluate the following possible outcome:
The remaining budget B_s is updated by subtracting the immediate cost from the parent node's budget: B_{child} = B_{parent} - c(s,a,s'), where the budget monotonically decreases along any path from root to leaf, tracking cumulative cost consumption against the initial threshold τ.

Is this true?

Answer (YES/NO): NO